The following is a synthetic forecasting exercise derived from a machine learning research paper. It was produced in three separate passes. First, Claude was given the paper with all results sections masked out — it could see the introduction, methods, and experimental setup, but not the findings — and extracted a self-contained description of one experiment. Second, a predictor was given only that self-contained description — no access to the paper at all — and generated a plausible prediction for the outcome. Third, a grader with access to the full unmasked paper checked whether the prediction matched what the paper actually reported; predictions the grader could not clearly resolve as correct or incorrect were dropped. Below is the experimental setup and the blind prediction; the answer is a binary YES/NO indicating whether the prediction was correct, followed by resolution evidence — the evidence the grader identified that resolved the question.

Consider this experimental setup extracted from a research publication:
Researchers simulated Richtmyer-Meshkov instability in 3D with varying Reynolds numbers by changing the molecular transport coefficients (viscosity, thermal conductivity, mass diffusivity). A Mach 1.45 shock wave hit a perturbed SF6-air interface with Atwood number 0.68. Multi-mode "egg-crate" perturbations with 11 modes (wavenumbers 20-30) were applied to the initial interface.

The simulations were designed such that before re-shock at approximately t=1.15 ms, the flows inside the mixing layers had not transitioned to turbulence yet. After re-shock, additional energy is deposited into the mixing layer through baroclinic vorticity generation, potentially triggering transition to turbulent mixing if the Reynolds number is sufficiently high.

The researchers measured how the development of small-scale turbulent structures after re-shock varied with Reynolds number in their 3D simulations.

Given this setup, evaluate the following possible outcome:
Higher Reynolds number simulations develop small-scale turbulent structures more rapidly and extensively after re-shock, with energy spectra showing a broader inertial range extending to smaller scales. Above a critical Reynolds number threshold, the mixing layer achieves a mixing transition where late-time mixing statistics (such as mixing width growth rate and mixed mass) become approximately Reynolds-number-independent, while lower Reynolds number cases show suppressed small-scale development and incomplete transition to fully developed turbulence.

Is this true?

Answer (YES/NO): NO